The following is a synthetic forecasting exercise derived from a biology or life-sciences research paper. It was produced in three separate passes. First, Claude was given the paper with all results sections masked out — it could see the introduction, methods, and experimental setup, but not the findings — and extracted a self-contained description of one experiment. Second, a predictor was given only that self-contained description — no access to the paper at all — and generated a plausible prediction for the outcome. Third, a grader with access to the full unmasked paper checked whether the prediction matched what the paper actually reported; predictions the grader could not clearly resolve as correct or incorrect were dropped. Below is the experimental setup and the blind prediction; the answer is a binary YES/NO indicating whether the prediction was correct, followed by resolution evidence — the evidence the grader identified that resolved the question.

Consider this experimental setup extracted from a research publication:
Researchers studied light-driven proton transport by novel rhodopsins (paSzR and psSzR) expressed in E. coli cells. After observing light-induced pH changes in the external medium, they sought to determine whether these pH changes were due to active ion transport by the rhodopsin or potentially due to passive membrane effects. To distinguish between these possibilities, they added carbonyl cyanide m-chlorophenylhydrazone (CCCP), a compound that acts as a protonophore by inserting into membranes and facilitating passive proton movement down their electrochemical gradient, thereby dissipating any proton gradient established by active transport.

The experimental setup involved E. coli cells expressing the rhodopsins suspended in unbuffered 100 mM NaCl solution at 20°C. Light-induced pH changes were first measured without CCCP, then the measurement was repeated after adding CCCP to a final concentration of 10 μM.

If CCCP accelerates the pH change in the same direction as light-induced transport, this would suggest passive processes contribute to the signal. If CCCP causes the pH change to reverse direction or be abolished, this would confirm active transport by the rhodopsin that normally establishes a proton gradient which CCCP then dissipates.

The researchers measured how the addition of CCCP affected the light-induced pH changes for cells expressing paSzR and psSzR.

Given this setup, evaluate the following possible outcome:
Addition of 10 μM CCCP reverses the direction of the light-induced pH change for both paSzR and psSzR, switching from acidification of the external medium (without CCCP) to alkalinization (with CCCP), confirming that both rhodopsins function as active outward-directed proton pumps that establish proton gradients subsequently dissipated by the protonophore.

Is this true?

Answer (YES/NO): NO